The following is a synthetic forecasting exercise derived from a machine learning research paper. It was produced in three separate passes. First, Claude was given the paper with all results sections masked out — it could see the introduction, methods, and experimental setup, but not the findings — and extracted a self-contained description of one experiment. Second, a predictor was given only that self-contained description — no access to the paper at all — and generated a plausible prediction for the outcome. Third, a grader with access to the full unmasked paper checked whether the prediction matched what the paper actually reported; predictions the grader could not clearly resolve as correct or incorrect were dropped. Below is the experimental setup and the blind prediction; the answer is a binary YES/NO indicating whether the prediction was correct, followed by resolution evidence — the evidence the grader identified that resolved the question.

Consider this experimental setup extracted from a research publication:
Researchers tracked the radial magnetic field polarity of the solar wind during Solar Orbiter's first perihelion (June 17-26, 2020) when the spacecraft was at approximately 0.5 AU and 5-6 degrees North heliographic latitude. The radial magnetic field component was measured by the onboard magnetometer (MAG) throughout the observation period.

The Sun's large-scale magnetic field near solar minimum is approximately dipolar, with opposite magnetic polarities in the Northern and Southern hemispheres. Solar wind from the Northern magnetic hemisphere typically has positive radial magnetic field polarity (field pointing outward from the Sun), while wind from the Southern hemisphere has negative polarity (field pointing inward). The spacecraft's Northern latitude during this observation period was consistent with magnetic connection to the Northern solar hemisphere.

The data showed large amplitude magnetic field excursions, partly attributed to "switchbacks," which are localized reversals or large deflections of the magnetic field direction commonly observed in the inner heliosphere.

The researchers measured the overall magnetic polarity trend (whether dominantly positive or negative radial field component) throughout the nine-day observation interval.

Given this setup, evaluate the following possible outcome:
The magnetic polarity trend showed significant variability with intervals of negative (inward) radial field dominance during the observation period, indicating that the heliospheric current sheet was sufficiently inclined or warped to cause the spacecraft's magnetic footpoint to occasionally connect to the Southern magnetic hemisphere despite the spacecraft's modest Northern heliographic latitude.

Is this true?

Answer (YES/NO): NO